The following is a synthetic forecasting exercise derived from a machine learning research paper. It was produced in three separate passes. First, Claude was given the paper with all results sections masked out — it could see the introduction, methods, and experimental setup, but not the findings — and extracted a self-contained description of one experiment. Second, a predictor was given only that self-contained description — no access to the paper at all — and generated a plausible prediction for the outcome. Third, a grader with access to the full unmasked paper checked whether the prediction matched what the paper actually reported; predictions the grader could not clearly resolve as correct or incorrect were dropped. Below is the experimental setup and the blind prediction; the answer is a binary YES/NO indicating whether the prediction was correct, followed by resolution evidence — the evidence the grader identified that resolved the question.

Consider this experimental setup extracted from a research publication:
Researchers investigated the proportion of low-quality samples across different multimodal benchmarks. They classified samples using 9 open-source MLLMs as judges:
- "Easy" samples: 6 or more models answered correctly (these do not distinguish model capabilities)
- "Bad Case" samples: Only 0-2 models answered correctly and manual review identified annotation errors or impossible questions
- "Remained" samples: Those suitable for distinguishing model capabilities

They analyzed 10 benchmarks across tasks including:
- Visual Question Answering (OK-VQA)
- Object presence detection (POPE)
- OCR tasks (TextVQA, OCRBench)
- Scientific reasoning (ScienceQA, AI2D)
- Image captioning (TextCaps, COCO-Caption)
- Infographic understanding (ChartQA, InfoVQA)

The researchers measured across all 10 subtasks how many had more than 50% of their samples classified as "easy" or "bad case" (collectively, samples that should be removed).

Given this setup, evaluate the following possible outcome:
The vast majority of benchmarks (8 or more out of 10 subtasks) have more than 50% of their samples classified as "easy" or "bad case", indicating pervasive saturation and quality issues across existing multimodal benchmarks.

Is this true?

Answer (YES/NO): NO